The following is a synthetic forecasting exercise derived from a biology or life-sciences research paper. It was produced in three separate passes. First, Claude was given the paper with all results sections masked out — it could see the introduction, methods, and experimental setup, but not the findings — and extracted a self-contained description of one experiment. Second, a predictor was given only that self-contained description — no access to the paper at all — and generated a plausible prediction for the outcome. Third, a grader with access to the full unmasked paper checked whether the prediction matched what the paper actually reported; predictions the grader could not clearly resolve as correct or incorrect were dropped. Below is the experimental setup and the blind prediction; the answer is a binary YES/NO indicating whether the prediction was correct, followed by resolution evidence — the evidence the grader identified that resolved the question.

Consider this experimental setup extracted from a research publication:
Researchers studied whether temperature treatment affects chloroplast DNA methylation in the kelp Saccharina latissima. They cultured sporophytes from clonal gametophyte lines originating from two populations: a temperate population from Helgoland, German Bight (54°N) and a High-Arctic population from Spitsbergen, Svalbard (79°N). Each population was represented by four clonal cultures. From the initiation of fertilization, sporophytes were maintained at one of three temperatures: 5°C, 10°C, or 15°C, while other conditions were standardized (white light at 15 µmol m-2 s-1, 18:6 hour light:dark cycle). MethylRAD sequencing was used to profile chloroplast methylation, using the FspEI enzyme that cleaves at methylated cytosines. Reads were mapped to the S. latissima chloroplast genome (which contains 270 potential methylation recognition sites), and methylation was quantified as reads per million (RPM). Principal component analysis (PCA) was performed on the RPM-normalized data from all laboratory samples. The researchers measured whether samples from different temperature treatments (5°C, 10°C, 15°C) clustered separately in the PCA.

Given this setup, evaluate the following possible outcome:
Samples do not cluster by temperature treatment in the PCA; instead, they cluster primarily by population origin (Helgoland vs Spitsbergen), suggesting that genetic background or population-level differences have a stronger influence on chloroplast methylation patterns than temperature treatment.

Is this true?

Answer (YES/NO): YES